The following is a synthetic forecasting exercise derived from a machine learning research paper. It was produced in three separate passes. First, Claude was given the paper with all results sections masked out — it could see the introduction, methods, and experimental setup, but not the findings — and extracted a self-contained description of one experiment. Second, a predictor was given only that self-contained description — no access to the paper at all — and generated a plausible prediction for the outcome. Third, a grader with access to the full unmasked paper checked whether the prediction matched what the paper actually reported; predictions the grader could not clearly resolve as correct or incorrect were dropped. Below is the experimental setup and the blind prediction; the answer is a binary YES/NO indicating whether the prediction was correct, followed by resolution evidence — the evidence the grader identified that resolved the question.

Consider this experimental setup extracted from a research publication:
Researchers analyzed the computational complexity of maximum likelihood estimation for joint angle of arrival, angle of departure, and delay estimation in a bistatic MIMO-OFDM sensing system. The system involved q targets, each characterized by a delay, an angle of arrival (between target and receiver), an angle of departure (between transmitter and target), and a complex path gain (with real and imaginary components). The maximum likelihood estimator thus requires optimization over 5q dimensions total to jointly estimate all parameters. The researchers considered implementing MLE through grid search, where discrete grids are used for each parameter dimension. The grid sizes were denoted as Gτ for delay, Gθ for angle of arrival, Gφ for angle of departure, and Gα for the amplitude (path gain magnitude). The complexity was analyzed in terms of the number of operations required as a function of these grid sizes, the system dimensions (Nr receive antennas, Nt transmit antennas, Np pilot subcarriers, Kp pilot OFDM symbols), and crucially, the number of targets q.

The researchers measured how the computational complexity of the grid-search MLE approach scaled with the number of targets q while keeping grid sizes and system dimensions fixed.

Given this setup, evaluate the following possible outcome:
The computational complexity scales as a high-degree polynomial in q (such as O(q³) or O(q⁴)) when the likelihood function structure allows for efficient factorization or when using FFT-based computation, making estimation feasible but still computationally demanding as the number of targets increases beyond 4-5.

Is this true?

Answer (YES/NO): NO